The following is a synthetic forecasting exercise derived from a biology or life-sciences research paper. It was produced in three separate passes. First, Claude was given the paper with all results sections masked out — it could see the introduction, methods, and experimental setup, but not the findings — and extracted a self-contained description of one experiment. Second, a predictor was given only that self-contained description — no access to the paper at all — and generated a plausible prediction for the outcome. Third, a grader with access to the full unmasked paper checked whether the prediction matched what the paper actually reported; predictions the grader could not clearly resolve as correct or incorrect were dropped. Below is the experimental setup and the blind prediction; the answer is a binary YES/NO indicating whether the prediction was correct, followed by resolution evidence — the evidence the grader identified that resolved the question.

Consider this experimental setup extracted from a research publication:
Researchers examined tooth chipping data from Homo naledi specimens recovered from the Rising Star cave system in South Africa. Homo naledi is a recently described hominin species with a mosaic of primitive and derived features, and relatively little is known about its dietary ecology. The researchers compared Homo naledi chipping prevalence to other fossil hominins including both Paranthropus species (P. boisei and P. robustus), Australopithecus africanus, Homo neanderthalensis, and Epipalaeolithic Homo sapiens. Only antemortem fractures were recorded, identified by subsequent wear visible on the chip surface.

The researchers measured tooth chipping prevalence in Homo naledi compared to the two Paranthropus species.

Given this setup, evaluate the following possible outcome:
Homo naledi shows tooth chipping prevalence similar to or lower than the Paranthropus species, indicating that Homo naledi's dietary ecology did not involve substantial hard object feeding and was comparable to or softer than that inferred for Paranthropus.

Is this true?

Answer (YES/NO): NO